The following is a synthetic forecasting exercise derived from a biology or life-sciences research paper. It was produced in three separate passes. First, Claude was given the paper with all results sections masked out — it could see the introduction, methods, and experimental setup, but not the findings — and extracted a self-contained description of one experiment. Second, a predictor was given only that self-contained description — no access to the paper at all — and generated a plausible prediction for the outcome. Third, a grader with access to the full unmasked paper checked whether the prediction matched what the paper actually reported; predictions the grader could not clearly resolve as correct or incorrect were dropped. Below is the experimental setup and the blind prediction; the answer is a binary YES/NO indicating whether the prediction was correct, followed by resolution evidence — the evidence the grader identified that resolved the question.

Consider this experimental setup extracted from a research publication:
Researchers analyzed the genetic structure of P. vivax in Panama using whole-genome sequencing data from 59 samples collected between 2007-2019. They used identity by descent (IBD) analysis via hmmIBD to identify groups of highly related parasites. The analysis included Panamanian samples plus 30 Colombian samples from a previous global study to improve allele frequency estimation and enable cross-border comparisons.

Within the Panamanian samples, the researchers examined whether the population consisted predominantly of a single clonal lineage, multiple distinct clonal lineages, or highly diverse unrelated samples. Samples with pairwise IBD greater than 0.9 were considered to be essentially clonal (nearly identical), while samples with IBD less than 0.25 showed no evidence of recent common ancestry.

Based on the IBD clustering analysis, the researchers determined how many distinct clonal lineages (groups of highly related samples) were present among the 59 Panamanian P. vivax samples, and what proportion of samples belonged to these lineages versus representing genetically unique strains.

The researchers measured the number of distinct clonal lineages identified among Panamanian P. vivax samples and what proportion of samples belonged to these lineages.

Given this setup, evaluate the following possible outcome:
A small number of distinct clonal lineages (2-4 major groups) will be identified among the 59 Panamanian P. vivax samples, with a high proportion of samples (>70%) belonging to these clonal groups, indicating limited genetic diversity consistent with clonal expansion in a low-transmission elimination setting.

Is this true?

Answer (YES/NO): YES